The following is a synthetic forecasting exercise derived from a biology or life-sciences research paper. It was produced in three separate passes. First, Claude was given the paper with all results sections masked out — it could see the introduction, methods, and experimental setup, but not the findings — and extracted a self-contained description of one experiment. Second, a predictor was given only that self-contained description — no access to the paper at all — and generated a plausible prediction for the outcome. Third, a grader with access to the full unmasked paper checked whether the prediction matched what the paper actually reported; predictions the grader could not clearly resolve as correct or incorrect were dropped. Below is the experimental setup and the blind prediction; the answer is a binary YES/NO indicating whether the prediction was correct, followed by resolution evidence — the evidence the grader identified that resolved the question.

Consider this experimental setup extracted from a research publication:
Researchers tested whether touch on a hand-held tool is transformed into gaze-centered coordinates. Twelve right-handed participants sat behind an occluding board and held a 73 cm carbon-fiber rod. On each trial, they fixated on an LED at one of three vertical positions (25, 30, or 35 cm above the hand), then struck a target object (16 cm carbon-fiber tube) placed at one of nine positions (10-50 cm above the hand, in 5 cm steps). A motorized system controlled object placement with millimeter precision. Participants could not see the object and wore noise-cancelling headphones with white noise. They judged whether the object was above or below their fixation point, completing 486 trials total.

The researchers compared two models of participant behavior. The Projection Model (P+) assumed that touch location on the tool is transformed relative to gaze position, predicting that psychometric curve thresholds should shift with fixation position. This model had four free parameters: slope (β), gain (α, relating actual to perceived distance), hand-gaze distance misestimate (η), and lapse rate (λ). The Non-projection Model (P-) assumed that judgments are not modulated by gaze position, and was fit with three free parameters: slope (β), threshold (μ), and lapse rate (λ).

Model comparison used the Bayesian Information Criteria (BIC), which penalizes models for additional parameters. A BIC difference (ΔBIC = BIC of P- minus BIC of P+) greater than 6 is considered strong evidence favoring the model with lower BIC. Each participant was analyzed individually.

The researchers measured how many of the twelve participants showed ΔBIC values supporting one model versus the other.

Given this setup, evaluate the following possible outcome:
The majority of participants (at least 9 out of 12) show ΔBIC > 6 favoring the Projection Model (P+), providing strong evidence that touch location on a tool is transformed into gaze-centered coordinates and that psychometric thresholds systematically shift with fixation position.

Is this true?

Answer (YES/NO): YES